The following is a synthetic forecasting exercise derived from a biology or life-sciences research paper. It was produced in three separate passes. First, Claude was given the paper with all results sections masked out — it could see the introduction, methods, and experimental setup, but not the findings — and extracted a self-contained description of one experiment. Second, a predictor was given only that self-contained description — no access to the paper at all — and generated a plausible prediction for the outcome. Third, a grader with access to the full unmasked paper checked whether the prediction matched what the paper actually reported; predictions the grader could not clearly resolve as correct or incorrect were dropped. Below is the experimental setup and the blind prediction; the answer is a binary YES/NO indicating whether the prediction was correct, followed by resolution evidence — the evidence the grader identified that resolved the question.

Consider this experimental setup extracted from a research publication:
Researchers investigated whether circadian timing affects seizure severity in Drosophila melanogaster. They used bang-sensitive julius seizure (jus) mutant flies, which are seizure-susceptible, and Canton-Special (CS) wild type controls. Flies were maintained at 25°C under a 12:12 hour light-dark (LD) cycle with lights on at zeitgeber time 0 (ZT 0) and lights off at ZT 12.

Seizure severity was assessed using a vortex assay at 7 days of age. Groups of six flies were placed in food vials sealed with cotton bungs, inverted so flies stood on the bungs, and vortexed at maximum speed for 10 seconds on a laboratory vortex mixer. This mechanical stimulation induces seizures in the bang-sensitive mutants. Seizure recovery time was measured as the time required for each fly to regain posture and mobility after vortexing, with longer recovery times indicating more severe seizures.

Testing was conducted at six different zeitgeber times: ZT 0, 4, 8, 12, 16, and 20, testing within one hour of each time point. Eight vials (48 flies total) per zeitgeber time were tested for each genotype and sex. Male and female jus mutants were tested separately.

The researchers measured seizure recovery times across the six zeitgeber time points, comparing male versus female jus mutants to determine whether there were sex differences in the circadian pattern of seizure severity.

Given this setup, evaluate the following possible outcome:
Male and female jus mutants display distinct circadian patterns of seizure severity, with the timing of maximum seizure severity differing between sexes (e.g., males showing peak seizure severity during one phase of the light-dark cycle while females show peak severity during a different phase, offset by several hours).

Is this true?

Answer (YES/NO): NO